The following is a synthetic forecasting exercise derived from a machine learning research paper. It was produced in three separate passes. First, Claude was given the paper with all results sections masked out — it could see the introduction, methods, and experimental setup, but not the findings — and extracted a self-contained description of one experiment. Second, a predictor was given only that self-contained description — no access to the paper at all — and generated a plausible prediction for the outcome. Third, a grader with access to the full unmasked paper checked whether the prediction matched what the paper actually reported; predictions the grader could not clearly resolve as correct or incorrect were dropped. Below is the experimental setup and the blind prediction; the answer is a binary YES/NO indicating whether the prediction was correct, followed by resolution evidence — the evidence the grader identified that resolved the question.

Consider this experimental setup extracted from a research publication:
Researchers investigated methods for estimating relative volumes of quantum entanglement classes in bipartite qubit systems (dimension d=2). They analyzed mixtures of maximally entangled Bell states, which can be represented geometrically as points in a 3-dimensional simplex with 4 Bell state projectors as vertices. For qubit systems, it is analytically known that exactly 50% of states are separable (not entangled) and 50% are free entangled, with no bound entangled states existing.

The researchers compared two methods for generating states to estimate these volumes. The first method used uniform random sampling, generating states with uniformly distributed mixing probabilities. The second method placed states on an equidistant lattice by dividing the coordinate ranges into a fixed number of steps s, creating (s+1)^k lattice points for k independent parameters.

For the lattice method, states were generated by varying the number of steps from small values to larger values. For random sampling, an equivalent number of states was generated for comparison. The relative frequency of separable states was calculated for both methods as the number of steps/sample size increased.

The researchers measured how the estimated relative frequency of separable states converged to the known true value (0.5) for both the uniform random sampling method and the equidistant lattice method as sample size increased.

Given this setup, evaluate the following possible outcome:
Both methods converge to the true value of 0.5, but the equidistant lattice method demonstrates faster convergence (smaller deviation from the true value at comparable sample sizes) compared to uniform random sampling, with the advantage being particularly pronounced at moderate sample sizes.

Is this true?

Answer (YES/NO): NO